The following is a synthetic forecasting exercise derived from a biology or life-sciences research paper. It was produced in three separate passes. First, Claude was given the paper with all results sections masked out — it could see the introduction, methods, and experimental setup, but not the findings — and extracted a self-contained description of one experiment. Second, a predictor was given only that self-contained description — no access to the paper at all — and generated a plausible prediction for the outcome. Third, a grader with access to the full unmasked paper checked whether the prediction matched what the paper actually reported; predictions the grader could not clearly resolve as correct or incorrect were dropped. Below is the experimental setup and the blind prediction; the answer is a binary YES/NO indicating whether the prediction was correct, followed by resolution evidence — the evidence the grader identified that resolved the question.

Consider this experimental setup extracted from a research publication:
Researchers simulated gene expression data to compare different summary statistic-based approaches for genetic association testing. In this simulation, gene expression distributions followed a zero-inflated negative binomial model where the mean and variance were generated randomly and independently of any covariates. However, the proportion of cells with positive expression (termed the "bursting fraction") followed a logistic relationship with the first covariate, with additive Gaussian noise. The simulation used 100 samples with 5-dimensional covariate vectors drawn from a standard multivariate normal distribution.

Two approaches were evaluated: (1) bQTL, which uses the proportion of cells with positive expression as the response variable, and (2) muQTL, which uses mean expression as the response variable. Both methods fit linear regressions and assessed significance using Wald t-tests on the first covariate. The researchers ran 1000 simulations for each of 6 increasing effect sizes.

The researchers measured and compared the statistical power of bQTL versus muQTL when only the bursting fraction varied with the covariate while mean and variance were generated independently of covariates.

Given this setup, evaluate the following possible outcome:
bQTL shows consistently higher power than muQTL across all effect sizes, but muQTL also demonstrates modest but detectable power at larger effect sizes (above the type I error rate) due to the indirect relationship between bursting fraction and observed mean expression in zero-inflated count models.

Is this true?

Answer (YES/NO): NO